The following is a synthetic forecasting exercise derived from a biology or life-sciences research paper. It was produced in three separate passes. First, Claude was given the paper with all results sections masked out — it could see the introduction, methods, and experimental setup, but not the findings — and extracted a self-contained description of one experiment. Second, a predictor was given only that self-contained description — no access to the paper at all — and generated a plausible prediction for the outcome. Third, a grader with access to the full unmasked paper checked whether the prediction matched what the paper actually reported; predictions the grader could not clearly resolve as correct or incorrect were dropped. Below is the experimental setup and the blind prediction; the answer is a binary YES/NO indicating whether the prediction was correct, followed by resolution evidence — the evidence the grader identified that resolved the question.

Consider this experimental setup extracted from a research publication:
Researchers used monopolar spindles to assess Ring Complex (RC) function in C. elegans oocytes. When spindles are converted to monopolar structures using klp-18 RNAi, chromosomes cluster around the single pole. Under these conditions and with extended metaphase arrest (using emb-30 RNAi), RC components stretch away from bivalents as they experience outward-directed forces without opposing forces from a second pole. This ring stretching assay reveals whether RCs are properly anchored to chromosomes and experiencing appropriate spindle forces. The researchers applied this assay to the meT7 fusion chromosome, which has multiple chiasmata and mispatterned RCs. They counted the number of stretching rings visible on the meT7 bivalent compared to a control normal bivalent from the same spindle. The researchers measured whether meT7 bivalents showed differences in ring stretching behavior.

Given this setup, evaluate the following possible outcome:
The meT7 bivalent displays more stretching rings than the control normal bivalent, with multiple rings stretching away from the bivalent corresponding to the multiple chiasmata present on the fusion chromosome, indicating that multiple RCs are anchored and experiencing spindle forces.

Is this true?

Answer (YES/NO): YES